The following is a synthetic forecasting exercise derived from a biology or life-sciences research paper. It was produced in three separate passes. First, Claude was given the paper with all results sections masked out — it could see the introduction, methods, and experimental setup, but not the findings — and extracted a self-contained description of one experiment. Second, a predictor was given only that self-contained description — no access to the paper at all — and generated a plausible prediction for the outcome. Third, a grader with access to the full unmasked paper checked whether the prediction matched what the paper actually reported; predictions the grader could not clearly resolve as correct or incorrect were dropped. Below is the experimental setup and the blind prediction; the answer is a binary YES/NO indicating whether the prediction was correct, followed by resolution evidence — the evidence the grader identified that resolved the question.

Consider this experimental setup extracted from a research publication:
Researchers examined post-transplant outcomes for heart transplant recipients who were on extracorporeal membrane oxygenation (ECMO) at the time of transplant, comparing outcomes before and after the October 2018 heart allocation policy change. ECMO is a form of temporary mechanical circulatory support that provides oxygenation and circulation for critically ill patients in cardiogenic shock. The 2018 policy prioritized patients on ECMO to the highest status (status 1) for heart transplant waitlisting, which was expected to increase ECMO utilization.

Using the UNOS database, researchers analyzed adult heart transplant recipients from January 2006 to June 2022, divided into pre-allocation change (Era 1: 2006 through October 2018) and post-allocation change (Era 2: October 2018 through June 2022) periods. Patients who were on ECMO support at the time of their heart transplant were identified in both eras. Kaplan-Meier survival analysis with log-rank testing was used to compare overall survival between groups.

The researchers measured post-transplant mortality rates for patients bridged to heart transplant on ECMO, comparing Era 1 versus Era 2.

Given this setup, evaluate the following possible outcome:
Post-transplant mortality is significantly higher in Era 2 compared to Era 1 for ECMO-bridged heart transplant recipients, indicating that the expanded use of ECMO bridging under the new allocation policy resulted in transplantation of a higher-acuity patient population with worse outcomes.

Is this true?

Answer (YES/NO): NO